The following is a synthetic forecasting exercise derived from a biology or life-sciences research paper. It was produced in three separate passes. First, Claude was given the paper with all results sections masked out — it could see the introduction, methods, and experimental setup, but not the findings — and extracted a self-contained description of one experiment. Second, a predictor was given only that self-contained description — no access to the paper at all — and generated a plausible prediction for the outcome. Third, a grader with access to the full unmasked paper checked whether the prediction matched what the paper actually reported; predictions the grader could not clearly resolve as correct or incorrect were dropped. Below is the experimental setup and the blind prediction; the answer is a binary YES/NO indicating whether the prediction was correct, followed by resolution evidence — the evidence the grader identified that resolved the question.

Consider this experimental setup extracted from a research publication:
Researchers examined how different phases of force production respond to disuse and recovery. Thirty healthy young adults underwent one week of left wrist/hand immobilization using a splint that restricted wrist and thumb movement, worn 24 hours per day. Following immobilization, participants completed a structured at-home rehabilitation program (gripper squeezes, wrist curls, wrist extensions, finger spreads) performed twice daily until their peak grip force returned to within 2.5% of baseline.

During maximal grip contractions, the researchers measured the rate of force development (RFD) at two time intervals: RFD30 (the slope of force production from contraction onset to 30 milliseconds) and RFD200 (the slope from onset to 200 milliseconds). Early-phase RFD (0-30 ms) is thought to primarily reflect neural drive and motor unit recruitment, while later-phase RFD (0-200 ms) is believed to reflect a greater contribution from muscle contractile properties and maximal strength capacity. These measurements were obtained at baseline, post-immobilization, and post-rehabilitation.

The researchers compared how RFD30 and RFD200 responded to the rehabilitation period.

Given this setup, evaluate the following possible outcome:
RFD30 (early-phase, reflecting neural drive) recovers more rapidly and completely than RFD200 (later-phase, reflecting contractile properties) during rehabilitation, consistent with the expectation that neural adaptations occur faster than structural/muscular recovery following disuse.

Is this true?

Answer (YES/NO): NO